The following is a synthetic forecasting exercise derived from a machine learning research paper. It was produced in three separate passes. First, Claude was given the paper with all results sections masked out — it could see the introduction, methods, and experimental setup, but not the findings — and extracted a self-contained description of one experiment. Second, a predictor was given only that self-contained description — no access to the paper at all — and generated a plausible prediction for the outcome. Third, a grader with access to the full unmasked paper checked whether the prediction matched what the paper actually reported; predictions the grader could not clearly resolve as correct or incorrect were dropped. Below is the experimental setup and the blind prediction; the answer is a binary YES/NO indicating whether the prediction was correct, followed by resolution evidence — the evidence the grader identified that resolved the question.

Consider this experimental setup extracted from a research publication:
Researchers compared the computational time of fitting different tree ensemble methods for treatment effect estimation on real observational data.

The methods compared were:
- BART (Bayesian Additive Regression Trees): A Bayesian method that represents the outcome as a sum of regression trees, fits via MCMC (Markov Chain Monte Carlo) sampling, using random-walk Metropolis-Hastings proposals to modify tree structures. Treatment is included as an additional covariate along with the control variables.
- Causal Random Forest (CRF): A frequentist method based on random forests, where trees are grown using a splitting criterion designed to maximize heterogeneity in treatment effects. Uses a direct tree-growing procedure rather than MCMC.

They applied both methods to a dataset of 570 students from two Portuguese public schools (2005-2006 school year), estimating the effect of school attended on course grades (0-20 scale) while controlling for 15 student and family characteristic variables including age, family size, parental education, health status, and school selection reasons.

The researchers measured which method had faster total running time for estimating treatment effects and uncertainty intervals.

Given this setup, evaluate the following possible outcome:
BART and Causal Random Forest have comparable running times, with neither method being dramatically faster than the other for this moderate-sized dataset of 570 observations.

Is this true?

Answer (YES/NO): NO